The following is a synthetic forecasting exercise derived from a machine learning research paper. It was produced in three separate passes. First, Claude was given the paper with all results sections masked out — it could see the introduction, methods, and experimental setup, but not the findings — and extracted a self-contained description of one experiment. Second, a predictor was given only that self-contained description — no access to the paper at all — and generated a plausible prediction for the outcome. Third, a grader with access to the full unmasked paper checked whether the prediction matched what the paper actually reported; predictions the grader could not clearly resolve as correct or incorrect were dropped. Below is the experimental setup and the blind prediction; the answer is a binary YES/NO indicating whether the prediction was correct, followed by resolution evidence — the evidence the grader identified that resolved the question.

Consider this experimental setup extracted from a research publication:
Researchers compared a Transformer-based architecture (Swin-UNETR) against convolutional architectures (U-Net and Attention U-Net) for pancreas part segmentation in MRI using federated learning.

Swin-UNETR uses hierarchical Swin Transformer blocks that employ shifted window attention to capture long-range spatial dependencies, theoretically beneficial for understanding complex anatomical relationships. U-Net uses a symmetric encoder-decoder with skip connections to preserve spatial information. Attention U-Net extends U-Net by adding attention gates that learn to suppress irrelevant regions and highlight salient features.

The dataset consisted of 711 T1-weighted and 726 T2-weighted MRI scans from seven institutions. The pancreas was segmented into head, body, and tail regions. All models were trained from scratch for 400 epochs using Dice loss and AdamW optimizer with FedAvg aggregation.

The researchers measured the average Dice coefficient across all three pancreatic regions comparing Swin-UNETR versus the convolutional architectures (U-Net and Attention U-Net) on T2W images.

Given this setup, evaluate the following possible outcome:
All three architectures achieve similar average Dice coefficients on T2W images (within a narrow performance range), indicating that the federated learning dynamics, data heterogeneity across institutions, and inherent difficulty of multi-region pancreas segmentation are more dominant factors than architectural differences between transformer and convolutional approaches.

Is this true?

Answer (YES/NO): NO